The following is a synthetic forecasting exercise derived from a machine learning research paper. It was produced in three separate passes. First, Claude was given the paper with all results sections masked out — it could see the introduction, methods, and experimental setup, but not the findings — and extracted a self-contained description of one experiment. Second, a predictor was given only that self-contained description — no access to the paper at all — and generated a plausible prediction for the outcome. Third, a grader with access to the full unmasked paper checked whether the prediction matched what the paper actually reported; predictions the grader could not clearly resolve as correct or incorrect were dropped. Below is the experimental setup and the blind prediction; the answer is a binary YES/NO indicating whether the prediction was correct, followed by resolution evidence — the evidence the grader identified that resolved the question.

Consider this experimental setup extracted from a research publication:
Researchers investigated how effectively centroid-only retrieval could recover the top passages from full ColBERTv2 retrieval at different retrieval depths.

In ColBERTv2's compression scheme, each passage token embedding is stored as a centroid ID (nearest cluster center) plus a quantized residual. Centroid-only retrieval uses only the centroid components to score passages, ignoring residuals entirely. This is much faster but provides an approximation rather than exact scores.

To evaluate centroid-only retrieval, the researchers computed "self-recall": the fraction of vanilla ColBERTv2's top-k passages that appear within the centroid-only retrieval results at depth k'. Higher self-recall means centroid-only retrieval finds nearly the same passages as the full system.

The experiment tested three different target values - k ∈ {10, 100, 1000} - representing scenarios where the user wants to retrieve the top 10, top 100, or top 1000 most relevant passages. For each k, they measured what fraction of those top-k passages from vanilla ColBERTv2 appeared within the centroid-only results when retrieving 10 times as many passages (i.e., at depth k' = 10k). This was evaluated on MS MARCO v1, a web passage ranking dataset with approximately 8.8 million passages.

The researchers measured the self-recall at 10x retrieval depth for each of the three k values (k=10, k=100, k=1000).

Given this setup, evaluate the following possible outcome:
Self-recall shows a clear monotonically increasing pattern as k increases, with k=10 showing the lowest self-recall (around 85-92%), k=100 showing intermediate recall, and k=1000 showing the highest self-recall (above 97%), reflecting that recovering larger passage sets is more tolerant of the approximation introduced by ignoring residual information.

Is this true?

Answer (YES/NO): NO